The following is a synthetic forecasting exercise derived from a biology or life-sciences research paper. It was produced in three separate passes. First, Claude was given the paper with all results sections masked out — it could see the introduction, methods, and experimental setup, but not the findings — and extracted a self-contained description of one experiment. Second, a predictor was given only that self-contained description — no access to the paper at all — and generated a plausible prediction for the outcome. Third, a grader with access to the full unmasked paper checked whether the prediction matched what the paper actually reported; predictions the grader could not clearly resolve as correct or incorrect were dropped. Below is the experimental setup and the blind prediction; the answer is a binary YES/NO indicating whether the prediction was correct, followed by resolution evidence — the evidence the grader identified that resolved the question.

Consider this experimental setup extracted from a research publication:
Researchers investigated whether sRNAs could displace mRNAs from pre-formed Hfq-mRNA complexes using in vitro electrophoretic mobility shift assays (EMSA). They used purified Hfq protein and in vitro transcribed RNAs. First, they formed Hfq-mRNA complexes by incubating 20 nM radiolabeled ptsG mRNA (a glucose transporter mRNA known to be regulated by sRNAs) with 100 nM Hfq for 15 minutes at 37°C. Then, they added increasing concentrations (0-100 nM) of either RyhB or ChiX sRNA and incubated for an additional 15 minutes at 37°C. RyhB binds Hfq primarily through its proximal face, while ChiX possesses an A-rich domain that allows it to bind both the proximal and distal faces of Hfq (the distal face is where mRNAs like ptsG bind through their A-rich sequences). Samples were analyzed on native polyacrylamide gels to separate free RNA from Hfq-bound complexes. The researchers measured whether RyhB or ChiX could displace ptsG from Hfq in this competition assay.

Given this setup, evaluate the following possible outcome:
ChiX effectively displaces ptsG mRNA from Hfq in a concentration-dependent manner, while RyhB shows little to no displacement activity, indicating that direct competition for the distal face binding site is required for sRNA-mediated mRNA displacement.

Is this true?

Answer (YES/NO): YES